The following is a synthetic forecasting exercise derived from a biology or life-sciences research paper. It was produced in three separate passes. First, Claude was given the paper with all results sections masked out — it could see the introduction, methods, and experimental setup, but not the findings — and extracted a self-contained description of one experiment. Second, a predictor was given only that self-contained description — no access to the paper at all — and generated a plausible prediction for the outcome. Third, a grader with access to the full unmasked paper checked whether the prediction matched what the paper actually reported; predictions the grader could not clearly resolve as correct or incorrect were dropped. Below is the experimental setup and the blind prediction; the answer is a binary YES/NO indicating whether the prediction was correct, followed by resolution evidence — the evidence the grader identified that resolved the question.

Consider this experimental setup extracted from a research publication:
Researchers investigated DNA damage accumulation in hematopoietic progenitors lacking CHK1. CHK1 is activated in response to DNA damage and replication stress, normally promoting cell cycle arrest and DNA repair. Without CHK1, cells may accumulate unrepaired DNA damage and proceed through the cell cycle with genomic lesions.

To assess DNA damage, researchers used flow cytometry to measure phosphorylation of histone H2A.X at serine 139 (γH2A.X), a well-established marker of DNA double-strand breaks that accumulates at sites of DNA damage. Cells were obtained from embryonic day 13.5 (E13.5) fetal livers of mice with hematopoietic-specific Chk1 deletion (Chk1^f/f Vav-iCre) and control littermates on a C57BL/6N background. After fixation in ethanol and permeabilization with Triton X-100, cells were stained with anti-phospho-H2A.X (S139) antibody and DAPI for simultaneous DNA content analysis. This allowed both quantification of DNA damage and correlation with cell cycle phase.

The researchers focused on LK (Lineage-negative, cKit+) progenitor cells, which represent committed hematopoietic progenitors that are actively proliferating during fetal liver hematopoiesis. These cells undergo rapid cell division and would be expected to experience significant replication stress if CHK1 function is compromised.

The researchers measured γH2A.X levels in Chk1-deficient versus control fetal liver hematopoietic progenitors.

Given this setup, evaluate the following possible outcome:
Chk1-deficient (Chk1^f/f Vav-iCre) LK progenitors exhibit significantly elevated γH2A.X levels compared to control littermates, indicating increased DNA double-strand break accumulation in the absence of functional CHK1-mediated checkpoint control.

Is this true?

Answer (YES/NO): YES